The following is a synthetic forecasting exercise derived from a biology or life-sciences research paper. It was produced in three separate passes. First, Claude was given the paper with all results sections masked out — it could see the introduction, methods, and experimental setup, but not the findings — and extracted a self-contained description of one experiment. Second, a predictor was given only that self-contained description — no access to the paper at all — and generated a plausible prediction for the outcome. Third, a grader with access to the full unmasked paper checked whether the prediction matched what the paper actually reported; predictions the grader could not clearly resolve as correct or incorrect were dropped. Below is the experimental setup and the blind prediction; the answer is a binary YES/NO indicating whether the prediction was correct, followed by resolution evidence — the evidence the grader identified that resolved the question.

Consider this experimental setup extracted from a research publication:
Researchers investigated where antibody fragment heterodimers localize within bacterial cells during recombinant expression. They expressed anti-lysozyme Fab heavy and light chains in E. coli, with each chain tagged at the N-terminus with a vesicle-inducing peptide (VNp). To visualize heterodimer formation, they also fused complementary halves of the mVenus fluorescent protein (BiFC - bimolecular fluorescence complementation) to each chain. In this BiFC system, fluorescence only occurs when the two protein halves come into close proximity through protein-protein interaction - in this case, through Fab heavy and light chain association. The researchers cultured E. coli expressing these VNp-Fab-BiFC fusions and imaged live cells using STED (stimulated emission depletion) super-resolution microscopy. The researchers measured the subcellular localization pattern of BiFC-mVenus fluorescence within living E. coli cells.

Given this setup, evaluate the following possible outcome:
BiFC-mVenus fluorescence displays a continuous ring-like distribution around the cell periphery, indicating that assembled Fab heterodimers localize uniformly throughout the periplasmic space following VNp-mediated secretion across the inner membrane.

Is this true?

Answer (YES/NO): NO